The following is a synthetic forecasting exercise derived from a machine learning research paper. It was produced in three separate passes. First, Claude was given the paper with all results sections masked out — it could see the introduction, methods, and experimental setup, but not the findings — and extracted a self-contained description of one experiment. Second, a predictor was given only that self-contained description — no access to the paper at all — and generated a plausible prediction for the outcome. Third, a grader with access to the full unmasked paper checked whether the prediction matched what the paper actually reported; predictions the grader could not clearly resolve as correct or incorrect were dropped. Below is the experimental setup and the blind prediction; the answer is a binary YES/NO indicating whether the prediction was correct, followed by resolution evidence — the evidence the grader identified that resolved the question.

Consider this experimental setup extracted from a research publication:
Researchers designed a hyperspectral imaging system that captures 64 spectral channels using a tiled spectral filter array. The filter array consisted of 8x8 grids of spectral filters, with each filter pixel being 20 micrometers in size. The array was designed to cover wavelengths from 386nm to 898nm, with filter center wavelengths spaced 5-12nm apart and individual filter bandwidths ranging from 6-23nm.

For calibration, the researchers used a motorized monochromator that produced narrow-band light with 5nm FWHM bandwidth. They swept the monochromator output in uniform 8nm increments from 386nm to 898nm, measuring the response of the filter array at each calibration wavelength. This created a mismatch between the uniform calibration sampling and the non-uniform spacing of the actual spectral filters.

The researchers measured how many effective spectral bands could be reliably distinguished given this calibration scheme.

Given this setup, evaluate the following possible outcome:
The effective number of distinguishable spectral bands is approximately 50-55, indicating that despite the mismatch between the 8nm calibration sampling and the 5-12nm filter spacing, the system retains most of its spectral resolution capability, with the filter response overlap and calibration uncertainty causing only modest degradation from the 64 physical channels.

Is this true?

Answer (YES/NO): NO